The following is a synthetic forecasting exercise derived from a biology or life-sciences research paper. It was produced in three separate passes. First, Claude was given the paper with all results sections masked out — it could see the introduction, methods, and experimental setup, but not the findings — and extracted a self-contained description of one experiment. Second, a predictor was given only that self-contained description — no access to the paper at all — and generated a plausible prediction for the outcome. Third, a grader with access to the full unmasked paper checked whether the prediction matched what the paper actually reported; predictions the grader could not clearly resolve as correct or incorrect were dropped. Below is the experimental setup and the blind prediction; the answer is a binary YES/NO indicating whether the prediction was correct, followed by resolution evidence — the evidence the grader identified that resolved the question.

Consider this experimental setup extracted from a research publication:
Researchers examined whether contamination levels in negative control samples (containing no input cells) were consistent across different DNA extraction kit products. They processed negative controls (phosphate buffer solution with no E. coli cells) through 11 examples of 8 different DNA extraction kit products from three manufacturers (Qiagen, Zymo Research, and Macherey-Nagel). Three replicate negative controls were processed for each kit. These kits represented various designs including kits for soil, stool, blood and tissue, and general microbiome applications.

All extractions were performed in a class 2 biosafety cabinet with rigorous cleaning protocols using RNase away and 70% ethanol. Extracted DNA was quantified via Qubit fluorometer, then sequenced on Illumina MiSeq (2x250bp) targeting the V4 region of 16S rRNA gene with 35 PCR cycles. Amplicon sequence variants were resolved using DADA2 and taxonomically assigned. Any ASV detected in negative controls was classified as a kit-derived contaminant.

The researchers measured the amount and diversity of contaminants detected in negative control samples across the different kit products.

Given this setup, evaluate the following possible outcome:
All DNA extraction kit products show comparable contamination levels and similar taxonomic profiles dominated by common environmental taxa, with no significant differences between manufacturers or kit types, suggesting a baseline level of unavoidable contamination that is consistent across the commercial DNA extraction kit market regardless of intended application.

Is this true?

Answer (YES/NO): NO